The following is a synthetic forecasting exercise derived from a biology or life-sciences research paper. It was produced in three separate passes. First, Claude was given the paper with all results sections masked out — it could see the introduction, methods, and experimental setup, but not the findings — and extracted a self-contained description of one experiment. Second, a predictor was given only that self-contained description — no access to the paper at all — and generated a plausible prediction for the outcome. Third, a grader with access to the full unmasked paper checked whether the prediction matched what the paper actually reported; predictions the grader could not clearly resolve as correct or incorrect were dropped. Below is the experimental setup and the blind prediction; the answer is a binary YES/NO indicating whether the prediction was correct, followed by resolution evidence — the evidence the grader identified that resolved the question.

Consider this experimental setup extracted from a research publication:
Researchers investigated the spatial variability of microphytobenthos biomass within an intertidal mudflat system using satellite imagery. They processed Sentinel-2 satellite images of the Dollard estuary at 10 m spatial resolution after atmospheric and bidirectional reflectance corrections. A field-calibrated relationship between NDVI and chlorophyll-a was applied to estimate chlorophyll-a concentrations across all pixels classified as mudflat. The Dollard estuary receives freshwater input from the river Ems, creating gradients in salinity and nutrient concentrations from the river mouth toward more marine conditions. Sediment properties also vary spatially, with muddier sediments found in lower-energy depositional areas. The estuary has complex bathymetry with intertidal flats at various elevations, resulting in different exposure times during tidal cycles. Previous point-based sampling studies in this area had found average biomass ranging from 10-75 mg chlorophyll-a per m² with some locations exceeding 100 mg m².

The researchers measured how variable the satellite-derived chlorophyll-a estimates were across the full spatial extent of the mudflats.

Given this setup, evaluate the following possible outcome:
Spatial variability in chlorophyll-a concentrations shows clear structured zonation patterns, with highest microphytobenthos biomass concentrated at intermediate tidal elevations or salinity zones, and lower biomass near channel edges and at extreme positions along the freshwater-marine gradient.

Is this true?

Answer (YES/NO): NO